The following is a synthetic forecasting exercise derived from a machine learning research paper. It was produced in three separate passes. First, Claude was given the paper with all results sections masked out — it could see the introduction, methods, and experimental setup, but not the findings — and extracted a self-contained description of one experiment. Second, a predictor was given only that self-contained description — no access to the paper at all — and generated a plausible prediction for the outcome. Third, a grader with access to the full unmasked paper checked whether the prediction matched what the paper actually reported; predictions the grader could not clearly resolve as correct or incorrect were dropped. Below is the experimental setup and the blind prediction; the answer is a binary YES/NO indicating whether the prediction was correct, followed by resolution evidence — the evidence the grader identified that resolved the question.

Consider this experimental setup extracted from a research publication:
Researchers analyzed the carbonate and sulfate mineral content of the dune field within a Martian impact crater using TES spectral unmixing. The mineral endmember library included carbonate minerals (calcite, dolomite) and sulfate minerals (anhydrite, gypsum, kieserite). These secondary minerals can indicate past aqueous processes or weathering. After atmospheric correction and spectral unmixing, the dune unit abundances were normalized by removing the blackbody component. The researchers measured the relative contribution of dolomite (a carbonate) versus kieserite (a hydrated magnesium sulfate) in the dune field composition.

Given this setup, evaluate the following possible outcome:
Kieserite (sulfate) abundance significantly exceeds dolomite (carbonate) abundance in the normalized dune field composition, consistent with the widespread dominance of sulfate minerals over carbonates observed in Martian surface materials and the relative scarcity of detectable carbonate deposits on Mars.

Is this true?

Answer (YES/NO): NO